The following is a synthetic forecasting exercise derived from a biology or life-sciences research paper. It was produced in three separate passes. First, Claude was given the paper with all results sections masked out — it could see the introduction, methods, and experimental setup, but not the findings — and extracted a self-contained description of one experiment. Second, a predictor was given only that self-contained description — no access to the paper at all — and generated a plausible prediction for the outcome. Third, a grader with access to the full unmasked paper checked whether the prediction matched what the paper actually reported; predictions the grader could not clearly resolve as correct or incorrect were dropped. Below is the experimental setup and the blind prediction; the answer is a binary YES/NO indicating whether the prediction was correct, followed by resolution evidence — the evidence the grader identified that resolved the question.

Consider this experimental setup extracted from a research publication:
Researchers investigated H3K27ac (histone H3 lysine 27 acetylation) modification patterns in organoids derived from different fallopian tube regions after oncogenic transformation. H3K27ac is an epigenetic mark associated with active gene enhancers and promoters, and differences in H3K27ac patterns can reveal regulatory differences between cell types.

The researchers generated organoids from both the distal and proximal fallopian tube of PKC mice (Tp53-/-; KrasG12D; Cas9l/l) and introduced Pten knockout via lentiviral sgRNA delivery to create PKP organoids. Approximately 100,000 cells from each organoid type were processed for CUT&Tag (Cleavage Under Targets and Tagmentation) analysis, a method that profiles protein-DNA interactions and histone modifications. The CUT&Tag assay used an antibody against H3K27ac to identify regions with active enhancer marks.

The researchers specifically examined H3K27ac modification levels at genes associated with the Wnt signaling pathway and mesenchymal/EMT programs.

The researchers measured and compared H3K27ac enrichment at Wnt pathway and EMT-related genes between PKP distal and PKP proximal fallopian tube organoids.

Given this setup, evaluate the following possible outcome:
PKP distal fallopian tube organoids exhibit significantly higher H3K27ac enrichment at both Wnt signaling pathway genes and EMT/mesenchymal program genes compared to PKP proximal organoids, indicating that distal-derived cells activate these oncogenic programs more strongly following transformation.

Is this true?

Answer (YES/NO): NO